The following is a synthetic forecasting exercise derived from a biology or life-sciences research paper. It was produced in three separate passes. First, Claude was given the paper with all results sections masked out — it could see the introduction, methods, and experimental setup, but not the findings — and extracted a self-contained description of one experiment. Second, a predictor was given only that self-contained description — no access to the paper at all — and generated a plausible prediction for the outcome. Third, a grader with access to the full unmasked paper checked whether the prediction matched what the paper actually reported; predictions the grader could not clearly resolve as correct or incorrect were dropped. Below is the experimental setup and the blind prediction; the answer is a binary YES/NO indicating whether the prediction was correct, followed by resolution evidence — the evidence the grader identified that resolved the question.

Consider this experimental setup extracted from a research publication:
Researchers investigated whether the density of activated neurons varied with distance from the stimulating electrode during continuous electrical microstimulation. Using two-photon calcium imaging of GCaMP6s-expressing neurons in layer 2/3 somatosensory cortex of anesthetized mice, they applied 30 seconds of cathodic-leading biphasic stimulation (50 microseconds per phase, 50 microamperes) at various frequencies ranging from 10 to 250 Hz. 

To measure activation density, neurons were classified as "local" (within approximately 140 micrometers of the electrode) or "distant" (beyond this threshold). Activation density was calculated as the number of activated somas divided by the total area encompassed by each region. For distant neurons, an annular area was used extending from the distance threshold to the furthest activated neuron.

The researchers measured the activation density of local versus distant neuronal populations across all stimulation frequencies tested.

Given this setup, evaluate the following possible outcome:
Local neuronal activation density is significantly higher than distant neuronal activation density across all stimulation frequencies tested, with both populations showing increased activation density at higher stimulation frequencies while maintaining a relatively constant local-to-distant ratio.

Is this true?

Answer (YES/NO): NO